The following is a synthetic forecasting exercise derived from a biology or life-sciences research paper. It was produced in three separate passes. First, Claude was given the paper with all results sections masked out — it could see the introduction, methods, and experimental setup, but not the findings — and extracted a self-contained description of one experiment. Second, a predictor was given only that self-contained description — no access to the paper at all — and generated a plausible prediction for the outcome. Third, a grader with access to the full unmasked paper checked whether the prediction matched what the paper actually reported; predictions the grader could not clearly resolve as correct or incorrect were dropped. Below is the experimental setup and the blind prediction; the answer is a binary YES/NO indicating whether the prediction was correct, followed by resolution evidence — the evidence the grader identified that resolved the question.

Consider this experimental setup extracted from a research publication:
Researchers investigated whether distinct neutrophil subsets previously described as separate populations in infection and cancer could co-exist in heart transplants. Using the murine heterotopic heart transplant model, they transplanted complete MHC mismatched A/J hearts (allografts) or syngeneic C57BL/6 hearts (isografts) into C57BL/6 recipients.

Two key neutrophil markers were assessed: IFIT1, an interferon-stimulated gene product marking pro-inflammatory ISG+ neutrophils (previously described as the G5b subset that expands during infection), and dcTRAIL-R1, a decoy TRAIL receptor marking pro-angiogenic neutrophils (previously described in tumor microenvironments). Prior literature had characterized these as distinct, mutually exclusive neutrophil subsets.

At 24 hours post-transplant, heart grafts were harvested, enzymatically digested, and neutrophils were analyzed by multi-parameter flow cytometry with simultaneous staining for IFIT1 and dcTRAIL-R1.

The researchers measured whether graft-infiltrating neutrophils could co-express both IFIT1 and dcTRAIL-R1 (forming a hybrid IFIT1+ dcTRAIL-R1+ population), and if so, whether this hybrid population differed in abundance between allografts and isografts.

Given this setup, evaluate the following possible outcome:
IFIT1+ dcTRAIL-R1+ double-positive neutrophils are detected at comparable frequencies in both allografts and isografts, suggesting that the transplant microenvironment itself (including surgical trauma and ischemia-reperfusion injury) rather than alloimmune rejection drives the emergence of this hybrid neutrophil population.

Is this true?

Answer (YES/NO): NO